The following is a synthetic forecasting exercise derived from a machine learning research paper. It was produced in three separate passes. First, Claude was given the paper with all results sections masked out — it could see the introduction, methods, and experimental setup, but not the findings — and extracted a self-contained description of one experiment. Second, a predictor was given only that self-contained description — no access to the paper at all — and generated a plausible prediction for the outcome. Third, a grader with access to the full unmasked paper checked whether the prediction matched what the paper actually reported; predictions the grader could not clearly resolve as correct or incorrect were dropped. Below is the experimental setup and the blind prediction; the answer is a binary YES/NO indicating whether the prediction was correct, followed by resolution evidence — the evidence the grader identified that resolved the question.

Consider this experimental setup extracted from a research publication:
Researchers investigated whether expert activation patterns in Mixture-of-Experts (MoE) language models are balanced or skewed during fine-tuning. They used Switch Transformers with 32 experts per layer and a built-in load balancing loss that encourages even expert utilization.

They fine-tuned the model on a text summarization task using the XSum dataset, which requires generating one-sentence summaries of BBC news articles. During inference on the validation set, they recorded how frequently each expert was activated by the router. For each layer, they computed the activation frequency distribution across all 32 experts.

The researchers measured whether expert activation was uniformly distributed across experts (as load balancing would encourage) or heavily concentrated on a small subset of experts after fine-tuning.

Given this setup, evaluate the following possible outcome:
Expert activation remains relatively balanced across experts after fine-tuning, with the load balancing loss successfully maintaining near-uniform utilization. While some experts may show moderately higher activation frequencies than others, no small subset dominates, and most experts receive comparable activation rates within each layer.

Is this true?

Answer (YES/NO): NO